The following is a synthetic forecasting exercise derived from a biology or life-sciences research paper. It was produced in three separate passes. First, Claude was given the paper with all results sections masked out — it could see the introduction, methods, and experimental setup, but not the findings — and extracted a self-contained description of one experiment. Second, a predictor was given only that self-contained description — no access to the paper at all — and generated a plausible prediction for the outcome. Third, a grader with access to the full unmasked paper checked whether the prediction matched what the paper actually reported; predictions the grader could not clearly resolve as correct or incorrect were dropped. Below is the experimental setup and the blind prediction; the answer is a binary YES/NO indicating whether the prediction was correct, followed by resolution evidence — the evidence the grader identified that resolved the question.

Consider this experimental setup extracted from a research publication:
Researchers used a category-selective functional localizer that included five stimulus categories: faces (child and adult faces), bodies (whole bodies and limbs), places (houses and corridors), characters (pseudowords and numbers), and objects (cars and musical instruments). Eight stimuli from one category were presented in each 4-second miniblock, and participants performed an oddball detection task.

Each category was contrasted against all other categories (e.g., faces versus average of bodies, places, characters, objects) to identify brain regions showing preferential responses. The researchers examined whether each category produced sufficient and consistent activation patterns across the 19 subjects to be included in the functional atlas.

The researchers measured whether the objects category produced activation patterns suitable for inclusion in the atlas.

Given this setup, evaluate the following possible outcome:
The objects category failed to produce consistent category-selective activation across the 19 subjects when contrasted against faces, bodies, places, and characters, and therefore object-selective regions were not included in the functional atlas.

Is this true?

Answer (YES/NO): YES